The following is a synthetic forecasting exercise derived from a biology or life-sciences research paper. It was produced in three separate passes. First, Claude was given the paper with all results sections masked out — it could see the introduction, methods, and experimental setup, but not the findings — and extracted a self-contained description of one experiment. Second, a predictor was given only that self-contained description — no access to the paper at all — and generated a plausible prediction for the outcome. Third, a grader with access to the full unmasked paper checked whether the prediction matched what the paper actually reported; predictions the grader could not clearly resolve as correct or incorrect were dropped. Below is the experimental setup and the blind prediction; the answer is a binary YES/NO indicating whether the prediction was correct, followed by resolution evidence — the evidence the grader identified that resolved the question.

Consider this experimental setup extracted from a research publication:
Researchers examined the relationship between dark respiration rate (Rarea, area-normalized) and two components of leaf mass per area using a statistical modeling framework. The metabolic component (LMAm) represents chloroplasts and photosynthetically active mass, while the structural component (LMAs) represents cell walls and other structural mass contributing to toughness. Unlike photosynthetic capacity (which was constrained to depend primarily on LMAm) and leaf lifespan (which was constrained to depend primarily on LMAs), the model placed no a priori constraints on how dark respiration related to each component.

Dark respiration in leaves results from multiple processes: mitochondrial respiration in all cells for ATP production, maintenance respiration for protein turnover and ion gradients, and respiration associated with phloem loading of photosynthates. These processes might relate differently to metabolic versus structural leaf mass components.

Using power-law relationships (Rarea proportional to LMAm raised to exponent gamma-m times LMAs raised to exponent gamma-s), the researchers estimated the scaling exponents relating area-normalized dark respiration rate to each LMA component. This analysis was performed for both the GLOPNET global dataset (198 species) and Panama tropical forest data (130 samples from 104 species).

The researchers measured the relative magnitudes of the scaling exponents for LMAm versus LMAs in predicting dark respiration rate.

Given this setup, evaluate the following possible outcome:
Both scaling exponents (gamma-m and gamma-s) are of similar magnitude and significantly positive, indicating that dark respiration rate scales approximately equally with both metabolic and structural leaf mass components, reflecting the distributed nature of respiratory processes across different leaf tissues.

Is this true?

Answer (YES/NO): NO